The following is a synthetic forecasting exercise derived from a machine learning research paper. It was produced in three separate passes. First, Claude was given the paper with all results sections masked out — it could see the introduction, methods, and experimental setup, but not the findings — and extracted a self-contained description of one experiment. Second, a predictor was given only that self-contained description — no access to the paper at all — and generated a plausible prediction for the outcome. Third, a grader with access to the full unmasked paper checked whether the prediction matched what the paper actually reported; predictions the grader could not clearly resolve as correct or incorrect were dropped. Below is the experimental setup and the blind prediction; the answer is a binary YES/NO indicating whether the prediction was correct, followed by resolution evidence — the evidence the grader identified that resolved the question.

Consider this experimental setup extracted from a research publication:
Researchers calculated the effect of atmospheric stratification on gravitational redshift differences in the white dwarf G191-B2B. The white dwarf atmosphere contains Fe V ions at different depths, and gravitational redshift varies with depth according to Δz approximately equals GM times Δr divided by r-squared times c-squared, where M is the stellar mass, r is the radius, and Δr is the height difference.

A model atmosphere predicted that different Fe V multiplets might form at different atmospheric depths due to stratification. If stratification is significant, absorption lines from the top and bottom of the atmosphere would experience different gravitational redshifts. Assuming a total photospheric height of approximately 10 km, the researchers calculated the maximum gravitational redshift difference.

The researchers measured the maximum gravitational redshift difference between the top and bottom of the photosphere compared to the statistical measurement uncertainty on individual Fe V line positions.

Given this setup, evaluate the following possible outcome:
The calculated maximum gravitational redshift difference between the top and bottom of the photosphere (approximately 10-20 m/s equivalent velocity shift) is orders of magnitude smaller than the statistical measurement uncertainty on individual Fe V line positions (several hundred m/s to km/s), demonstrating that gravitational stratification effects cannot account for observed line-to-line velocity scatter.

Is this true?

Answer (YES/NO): NO